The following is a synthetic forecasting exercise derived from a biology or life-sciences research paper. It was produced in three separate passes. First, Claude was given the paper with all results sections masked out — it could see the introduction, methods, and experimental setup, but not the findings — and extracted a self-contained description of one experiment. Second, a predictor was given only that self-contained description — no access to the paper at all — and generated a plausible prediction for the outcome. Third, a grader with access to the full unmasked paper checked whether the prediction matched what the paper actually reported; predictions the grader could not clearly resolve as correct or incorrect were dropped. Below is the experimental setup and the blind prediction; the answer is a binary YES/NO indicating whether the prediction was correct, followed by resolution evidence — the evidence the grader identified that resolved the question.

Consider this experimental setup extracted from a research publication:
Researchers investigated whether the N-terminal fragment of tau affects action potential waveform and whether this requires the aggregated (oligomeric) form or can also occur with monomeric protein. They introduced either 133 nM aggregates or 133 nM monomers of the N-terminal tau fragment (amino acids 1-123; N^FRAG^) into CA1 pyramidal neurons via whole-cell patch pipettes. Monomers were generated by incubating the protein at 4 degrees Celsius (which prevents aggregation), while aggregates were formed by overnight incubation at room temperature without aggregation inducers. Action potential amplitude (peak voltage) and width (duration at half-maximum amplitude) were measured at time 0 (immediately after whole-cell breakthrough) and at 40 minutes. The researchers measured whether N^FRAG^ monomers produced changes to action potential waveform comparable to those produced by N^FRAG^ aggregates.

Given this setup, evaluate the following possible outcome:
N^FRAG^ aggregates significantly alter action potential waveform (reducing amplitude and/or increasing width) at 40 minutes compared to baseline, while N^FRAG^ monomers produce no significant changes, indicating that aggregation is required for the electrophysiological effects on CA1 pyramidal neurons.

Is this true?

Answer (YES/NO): NO